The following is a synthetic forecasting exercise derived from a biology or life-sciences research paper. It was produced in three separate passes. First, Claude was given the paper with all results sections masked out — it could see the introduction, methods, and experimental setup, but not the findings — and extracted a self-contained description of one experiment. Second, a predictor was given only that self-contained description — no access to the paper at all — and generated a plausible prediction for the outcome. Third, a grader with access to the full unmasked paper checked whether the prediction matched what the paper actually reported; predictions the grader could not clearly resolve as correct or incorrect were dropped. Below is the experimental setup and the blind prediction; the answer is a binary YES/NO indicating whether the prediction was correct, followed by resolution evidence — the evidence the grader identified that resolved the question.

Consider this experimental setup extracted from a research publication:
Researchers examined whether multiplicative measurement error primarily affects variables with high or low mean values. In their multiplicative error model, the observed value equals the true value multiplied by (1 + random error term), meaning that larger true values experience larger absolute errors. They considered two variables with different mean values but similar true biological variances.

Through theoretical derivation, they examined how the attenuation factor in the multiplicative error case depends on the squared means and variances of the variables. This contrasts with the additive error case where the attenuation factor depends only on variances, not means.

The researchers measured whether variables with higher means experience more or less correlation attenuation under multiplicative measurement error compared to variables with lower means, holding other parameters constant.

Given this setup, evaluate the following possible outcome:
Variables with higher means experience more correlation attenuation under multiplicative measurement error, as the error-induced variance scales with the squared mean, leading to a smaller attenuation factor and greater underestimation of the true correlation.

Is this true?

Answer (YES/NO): YES